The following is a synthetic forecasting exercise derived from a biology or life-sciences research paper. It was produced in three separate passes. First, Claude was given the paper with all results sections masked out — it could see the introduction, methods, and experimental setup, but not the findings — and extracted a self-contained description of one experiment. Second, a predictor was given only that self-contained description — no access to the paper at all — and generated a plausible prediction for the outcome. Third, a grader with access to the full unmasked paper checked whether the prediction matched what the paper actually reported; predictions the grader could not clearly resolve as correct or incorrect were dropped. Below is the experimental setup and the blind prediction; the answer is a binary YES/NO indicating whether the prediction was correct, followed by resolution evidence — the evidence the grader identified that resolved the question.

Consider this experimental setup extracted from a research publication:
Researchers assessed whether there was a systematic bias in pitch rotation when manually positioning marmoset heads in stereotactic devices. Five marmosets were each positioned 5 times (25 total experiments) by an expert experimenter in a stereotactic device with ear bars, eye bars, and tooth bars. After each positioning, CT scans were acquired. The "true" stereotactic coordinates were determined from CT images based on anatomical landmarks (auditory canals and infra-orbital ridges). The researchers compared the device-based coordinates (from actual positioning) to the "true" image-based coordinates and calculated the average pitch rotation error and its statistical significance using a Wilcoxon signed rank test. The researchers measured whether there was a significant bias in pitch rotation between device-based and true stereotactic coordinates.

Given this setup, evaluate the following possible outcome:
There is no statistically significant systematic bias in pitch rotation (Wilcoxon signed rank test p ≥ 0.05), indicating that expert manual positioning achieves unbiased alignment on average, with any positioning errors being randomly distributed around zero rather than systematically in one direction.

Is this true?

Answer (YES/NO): NO